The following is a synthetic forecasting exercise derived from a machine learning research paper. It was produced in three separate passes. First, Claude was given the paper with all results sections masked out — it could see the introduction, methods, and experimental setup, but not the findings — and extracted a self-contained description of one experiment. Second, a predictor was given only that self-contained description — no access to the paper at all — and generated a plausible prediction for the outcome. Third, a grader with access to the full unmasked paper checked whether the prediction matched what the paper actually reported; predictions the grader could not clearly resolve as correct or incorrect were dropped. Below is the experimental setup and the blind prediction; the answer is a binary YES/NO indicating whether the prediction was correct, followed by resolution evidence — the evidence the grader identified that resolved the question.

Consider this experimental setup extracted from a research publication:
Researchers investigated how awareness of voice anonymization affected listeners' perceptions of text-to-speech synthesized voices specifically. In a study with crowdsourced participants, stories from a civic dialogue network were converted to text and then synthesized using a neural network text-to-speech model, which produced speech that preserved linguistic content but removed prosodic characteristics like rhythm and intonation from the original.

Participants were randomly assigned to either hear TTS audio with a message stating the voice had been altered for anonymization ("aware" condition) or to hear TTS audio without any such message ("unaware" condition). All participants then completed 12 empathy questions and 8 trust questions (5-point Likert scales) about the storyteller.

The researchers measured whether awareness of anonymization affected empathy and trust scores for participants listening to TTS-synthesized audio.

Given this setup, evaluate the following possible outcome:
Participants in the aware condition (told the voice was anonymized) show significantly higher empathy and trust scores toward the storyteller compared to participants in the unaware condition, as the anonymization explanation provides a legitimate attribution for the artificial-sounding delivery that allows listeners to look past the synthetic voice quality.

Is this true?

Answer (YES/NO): YES